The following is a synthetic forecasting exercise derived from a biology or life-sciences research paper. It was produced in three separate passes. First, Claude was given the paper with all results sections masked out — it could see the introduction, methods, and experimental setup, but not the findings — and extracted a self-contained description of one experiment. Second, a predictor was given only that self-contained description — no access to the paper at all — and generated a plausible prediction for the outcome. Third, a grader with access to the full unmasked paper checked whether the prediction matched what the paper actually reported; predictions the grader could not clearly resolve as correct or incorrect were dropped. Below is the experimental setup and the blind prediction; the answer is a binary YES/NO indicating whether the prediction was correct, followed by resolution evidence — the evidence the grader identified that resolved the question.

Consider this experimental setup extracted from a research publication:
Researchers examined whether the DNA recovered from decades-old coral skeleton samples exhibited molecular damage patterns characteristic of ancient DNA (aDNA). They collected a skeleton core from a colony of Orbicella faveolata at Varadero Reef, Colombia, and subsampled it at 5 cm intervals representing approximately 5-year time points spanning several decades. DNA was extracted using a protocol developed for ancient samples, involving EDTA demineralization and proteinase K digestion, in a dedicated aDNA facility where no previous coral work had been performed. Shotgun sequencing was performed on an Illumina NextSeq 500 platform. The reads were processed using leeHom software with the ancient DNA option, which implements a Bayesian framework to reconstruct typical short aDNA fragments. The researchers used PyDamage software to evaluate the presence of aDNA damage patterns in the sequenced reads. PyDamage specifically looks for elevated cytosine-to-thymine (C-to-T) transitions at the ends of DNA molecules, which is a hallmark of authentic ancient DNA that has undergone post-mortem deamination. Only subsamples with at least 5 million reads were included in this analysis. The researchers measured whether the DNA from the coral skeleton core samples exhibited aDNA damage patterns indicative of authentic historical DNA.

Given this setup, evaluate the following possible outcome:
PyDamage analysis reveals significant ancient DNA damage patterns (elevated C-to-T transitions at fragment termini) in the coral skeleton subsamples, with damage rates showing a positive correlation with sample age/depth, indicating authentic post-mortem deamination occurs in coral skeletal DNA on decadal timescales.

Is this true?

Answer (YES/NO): YES